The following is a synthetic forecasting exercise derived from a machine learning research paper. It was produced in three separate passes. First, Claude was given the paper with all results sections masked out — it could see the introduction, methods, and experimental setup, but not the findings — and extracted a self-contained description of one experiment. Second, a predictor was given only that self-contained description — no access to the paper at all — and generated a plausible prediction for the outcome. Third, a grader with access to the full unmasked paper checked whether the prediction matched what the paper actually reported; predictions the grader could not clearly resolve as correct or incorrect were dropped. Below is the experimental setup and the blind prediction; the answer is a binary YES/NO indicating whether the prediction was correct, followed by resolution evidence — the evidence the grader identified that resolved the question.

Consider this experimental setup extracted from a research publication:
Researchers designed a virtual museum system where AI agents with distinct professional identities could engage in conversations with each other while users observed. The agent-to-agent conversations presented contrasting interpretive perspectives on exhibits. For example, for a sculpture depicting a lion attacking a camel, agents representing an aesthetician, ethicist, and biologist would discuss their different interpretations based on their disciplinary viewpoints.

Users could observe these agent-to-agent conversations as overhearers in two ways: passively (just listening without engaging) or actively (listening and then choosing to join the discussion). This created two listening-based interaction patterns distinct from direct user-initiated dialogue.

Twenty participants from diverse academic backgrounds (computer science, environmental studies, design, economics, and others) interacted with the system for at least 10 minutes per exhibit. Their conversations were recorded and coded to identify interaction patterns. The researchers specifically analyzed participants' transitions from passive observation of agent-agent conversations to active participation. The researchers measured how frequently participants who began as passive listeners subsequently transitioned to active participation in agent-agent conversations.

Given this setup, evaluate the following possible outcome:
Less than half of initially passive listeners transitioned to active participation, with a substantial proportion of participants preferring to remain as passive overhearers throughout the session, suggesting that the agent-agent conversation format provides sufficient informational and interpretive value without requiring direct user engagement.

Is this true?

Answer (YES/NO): NO